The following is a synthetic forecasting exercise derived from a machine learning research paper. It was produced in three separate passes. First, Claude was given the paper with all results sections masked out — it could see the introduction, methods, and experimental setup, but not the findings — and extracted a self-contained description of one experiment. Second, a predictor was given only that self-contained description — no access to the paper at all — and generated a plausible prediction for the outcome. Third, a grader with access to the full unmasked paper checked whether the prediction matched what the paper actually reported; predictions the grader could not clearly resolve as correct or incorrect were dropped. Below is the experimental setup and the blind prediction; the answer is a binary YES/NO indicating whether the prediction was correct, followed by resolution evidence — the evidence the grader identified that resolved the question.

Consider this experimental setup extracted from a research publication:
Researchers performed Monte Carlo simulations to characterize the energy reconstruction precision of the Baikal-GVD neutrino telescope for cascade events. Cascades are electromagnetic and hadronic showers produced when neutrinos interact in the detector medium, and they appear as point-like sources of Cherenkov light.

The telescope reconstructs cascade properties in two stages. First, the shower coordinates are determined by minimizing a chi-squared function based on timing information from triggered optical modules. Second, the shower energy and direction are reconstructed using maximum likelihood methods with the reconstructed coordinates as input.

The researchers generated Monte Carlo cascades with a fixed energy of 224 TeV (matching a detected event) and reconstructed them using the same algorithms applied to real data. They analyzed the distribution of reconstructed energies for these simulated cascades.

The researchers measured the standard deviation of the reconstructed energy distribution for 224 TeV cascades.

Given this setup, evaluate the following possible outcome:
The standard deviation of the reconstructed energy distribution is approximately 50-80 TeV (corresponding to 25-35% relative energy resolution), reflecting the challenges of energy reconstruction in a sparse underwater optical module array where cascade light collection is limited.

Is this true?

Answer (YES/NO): NO